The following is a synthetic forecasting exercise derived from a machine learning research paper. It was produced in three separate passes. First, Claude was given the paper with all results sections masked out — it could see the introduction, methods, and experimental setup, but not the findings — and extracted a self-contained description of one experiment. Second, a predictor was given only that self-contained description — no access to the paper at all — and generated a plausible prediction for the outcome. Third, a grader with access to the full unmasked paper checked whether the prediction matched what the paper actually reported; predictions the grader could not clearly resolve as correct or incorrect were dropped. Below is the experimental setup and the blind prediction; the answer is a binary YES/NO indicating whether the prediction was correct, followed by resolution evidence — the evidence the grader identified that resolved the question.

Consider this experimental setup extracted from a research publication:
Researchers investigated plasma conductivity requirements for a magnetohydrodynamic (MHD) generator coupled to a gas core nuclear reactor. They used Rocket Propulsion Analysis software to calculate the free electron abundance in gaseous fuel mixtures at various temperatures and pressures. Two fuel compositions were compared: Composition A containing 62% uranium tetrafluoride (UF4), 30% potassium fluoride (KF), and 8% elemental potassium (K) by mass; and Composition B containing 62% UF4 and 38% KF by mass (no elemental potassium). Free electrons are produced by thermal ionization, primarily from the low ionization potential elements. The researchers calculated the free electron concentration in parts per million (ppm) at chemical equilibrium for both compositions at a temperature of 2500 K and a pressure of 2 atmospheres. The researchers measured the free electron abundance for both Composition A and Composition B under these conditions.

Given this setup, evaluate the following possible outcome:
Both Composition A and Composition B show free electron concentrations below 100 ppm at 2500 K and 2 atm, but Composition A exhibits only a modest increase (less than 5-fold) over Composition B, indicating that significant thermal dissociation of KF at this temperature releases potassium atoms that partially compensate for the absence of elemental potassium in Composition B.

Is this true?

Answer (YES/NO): NO